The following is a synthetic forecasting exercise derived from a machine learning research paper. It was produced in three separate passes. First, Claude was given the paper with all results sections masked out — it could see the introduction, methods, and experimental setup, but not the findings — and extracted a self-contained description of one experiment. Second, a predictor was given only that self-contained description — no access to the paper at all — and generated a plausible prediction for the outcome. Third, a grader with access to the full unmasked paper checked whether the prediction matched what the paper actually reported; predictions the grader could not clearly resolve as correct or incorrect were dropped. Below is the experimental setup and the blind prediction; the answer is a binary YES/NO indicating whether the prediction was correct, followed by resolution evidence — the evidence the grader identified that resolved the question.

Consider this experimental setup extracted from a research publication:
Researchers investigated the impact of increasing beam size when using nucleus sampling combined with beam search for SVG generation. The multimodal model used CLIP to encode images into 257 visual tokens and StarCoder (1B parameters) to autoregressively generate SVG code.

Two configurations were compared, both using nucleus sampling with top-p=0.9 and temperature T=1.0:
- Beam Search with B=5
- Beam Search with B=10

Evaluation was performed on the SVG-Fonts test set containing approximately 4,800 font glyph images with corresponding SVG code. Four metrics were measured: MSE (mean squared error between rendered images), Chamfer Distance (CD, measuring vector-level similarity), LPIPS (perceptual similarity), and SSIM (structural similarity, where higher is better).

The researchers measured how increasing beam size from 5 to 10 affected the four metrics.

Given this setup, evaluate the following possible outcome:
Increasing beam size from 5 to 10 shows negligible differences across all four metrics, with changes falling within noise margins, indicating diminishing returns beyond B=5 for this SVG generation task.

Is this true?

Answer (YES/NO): NO